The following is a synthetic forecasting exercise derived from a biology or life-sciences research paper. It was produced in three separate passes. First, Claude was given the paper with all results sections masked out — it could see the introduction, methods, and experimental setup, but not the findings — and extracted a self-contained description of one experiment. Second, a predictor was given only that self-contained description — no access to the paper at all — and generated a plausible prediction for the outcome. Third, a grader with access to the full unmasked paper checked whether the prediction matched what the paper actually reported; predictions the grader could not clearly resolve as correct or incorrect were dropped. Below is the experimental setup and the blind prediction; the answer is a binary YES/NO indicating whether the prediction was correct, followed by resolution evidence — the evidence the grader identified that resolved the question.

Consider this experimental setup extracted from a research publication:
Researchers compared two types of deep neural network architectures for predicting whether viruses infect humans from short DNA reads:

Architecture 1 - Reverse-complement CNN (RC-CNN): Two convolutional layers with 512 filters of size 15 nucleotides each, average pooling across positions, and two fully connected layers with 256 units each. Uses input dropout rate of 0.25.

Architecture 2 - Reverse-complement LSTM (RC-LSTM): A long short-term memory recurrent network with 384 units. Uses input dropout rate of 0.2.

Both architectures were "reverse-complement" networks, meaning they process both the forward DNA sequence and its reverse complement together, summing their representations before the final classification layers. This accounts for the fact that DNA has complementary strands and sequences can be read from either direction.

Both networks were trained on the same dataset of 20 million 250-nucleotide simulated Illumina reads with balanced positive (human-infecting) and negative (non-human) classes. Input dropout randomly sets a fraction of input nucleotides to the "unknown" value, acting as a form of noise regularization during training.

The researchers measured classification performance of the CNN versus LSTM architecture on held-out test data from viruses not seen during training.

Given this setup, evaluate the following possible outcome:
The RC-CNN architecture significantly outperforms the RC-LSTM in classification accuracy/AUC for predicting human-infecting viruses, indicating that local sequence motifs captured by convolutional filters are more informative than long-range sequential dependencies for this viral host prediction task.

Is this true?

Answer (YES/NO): NO